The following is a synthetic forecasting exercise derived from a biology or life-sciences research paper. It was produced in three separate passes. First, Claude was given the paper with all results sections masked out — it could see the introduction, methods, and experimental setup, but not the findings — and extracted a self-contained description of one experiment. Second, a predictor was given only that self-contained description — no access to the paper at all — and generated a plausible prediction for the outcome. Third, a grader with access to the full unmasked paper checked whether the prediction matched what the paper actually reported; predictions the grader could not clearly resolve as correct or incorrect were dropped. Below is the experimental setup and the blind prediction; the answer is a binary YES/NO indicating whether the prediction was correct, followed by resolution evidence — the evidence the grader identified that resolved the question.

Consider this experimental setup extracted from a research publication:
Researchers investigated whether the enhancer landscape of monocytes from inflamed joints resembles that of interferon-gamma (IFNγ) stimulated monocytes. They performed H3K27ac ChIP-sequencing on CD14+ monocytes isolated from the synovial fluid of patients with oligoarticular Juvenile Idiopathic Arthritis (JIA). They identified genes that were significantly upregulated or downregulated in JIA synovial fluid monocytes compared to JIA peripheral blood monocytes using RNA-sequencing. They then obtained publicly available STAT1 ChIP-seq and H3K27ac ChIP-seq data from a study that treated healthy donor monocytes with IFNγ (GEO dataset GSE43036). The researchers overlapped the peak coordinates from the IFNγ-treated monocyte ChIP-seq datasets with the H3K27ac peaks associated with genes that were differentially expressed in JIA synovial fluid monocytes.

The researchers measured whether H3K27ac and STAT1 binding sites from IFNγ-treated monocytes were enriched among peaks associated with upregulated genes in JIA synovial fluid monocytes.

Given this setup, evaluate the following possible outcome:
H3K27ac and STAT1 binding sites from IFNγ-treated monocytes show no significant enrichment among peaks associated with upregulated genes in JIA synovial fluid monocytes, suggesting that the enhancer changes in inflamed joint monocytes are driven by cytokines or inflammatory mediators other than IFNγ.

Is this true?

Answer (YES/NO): NO